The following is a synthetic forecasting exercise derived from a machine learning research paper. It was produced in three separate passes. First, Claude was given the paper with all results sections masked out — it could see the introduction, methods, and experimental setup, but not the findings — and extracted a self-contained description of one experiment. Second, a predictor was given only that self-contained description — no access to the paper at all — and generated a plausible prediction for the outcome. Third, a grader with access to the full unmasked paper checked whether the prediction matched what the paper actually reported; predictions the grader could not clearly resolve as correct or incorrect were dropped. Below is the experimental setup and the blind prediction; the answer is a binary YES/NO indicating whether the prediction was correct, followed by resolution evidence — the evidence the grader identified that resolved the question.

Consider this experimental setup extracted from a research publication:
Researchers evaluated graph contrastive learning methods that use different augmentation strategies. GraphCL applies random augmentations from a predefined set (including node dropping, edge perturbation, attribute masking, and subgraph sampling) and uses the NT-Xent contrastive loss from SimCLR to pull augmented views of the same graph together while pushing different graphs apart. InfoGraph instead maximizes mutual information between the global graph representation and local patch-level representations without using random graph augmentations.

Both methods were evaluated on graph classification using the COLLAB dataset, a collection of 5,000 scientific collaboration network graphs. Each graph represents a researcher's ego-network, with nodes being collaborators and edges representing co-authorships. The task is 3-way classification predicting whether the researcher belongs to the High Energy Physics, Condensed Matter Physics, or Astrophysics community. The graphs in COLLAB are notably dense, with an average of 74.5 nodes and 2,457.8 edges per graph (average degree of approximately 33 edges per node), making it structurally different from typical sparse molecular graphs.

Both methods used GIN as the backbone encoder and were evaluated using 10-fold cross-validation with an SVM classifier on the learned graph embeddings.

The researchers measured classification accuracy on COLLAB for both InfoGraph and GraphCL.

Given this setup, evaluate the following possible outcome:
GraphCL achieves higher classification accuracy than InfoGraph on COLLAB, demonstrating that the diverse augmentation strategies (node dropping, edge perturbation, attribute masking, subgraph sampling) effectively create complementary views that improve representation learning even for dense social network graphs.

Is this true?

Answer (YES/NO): YES